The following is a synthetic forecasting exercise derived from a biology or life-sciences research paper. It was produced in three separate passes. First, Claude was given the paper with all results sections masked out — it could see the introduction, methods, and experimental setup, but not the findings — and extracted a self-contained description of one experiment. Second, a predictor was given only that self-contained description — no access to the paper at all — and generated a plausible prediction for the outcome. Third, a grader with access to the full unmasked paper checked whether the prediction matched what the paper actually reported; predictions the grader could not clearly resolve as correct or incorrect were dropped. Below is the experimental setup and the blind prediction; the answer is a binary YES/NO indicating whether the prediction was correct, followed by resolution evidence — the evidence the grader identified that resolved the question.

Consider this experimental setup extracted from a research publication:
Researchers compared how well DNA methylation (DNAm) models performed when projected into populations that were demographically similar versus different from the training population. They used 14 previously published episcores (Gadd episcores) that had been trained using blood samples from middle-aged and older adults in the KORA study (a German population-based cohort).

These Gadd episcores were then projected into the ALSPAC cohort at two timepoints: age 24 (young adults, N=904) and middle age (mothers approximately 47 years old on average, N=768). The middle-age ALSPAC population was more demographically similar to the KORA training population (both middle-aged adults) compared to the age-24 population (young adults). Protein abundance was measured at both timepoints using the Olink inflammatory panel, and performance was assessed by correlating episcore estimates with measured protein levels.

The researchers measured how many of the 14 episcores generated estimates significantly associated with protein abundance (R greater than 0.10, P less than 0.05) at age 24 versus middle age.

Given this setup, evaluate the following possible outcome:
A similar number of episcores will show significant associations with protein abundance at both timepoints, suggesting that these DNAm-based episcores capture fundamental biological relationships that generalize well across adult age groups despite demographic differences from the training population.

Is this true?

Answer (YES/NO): NO